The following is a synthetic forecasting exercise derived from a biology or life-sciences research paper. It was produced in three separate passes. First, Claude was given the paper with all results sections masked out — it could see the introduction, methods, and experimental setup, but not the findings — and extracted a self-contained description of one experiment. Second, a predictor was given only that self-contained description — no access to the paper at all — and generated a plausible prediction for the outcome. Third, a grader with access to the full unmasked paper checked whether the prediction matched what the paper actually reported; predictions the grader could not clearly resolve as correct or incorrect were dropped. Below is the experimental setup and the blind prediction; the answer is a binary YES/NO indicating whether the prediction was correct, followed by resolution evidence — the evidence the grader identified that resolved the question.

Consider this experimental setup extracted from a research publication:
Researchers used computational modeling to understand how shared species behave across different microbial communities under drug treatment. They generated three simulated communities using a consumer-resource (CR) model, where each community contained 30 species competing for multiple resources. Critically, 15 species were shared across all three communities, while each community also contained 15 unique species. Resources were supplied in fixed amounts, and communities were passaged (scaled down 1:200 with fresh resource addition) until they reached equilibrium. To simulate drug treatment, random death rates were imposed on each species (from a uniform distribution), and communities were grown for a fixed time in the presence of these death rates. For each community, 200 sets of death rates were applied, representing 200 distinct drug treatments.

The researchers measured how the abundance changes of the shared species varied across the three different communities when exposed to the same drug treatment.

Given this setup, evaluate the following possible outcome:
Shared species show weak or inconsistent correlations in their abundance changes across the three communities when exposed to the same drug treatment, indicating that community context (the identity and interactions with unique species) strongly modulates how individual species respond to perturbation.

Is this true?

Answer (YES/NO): NO